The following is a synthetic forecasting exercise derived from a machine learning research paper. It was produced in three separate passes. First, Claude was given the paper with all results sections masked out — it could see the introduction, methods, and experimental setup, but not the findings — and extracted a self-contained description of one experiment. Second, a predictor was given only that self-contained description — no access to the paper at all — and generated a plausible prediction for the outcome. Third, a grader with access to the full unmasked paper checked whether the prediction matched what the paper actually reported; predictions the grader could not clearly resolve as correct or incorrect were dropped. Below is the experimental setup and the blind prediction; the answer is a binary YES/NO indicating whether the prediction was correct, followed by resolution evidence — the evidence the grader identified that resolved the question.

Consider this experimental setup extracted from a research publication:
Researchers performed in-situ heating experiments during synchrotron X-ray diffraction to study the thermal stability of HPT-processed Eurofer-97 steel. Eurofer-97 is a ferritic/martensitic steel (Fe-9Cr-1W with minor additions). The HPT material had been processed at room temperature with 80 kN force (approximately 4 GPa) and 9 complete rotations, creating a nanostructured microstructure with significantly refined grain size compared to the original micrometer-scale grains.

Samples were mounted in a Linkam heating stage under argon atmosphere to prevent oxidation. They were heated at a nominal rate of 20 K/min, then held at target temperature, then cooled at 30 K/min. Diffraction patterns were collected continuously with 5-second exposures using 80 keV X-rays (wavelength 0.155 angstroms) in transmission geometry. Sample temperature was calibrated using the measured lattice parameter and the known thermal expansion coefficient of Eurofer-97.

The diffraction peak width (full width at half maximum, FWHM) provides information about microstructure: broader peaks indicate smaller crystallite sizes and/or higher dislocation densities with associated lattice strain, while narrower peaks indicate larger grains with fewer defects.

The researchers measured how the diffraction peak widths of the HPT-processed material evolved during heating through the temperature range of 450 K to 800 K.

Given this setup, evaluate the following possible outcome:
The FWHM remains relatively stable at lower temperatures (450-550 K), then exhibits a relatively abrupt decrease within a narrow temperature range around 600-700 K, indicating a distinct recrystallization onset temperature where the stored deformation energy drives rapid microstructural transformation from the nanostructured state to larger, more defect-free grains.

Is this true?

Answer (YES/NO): NO